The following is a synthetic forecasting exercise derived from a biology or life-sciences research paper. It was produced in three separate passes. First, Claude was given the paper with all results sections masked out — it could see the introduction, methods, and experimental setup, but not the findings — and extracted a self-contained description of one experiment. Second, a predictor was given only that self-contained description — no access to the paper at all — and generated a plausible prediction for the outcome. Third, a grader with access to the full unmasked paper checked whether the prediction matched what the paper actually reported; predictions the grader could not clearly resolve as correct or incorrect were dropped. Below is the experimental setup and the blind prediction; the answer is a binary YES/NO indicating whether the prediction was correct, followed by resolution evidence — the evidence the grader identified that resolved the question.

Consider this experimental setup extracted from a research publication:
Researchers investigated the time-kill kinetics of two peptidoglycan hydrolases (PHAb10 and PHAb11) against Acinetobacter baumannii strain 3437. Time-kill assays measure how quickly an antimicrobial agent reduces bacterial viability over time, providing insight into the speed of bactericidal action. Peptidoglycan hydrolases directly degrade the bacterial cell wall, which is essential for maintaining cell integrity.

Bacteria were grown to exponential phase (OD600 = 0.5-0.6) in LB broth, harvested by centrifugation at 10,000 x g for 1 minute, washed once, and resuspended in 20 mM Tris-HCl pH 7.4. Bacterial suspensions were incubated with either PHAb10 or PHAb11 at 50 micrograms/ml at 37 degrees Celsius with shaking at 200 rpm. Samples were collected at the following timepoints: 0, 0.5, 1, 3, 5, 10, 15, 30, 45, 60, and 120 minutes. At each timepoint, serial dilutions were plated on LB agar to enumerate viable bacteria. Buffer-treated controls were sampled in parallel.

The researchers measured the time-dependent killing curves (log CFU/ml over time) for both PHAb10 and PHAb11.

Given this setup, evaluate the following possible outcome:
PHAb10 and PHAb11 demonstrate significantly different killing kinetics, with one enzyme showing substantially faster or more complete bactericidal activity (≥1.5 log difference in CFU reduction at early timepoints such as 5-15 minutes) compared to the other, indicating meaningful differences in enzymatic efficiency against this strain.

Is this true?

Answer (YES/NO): NO